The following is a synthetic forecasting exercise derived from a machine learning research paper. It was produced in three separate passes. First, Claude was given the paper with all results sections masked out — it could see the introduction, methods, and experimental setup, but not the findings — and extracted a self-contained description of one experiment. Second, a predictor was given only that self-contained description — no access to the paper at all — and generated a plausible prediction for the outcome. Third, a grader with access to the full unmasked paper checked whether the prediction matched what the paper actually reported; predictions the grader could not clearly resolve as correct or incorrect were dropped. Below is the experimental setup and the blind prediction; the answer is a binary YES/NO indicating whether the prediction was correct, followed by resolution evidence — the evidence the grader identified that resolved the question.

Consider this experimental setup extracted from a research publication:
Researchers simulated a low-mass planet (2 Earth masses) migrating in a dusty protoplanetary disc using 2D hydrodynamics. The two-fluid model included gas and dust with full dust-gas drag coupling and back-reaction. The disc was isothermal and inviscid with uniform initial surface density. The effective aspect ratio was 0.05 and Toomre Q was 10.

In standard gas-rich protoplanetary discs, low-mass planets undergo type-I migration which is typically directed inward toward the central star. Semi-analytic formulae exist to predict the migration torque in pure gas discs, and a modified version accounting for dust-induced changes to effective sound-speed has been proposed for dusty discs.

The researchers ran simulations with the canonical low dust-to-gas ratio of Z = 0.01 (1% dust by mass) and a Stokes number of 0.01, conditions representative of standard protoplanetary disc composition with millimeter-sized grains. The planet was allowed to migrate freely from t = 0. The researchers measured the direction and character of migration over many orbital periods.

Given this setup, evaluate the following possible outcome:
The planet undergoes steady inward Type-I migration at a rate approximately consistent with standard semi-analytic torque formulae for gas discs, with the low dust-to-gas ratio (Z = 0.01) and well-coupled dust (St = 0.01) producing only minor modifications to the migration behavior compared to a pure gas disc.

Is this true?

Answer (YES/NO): NO